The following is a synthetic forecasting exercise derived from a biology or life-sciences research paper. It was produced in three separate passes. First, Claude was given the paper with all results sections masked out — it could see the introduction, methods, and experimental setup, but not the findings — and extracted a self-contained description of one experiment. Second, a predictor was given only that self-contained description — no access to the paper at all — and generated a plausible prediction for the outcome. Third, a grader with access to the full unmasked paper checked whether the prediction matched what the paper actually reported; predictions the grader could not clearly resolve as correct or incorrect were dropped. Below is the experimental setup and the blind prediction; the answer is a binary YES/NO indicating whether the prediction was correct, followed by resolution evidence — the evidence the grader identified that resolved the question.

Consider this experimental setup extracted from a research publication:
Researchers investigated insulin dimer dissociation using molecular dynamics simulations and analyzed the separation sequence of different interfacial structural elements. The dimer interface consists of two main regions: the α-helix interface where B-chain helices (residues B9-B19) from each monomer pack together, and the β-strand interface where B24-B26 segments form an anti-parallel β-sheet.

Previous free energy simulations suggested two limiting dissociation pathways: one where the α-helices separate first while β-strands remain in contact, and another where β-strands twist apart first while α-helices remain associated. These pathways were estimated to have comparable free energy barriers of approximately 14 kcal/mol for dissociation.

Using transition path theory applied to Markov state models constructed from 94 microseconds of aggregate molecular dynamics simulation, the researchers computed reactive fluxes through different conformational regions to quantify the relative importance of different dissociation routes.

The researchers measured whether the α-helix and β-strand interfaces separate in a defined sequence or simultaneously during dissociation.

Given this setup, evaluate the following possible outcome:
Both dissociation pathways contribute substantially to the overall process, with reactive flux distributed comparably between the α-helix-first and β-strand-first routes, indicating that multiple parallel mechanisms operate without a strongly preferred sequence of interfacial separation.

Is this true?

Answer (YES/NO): NO